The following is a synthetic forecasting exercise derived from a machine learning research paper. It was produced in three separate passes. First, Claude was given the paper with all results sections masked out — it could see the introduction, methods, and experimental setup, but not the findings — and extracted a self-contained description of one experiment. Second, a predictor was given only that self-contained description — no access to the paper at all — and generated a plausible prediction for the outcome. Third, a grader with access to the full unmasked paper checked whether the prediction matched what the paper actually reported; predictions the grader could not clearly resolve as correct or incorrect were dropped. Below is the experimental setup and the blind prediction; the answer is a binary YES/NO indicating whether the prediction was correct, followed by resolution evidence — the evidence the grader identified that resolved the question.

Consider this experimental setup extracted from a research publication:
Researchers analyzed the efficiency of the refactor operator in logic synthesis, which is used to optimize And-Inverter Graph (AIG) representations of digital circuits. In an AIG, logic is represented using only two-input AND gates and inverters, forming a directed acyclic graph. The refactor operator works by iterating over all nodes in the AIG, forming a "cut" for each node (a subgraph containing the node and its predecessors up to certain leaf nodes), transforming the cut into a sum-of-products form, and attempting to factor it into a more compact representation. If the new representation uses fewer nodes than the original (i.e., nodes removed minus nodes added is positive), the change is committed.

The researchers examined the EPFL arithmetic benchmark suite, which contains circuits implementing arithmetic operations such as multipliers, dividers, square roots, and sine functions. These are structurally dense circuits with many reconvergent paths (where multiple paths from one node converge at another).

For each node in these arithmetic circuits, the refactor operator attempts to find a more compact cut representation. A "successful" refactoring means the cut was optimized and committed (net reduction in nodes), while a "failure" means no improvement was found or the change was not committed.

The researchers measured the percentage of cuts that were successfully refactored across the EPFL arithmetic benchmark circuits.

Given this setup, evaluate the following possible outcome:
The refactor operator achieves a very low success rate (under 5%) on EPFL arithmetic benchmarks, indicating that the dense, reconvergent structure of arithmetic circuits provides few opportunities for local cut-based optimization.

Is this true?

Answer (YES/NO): NO